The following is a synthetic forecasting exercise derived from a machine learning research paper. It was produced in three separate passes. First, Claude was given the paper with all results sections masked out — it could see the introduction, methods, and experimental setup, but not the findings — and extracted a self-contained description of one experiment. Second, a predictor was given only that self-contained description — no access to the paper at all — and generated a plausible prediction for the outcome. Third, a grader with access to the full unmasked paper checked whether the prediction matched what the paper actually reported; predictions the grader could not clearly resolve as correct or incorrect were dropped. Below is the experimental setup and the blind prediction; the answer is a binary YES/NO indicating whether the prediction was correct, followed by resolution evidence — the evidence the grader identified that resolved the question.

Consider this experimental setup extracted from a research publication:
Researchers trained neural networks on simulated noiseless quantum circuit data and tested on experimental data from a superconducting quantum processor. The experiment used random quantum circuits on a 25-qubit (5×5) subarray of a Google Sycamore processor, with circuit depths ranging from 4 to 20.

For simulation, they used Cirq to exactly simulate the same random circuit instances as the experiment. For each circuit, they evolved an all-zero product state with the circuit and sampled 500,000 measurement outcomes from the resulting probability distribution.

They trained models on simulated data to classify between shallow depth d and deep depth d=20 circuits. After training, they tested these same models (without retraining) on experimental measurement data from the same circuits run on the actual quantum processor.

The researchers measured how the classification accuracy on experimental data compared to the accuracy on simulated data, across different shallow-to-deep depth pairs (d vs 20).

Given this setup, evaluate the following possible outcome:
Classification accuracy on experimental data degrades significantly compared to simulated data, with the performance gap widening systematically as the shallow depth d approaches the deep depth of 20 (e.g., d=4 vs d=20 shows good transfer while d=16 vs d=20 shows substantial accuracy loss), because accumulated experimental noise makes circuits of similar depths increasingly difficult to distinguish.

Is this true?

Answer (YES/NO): NO